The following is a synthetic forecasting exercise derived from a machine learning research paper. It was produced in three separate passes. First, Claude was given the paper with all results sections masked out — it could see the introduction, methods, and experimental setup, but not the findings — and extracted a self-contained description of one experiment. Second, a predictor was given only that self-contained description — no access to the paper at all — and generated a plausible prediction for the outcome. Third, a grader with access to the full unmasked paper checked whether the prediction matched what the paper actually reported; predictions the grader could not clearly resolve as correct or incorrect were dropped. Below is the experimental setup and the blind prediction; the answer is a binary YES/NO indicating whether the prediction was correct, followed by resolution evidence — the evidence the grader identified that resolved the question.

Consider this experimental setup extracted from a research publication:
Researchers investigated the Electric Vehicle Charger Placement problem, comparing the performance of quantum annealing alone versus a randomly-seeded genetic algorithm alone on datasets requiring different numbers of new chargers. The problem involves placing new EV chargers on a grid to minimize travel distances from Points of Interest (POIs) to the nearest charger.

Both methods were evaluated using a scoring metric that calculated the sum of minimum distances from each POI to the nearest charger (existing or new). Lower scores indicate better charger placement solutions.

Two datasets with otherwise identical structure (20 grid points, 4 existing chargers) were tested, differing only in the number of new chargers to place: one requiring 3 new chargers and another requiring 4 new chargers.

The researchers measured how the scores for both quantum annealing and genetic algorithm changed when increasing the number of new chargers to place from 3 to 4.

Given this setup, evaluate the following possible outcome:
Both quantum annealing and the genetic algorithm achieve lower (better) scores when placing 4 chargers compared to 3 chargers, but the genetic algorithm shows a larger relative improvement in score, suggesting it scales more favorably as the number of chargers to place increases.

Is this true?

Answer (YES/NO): NO